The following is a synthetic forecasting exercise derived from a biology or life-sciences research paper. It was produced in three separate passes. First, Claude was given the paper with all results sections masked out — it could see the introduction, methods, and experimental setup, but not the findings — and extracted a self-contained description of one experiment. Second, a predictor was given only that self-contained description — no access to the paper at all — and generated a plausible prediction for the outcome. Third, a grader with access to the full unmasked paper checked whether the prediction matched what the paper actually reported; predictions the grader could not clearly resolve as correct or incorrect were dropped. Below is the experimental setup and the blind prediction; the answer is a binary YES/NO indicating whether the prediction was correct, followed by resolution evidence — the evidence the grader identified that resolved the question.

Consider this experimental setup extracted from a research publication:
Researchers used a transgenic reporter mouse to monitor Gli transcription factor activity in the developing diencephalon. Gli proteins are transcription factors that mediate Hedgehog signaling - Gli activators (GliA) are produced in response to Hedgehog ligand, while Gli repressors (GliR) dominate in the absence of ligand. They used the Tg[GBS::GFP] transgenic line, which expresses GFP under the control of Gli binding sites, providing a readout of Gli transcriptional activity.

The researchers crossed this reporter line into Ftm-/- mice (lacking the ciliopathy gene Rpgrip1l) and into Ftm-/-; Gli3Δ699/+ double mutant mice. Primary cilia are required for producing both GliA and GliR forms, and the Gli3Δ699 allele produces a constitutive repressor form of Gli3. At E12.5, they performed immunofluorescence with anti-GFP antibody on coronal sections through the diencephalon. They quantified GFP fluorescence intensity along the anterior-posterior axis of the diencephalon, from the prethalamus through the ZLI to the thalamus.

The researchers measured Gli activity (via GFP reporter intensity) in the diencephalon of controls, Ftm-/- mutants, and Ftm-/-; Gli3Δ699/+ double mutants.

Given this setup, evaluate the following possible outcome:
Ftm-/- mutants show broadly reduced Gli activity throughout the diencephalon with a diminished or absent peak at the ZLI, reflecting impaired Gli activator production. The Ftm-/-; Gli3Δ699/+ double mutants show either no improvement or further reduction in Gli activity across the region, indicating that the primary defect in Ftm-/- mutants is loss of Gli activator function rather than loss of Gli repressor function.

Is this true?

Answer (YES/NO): NO